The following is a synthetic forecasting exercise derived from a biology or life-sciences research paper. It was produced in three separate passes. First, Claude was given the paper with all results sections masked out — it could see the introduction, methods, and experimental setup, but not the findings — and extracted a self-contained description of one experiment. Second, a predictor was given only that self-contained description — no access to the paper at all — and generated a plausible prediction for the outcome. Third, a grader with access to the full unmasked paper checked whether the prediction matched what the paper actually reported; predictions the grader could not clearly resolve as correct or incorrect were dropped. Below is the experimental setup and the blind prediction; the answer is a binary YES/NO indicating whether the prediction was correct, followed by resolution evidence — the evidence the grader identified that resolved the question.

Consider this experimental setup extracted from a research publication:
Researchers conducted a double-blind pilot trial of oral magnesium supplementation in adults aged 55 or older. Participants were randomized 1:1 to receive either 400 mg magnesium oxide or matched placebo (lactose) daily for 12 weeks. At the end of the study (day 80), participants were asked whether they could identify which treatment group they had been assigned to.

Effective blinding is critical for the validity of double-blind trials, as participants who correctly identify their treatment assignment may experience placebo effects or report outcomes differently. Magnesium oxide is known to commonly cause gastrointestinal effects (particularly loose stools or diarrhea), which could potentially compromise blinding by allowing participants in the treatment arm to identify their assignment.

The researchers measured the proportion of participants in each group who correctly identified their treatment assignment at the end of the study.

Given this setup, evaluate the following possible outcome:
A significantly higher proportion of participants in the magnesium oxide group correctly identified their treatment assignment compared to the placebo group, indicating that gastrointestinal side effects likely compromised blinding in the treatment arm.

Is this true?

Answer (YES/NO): NO